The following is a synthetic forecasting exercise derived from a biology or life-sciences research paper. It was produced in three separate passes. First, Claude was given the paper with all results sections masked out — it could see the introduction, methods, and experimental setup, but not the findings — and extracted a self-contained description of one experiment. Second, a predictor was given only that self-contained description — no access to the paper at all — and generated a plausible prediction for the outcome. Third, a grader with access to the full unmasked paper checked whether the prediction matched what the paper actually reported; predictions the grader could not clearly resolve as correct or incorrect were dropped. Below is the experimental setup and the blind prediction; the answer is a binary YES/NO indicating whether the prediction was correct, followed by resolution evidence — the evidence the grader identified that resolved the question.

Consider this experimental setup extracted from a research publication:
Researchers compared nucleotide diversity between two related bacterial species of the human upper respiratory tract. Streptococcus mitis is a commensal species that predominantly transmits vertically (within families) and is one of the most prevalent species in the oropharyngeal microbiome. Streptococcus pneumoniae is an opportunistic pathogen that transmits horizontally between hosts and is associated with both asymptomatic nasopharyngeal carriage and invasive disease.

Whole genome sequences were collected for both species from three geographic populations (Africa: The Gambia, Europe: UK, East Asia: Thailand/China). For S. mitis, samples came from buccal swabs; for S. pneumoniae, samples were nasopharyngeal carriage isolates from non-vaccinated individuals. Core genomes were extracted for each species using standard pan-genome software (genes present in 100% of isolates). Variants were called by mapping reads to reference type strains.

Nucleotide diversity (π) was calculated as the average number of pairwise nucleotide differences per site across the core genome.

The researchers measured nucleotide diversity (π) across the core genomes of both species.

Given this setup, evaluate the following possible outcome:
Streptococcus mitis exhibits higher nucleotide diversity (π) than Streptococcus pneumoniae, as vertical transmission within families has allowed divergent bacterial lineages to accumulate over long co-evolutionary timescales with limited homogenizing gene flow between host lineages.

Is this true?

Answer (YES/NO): YES